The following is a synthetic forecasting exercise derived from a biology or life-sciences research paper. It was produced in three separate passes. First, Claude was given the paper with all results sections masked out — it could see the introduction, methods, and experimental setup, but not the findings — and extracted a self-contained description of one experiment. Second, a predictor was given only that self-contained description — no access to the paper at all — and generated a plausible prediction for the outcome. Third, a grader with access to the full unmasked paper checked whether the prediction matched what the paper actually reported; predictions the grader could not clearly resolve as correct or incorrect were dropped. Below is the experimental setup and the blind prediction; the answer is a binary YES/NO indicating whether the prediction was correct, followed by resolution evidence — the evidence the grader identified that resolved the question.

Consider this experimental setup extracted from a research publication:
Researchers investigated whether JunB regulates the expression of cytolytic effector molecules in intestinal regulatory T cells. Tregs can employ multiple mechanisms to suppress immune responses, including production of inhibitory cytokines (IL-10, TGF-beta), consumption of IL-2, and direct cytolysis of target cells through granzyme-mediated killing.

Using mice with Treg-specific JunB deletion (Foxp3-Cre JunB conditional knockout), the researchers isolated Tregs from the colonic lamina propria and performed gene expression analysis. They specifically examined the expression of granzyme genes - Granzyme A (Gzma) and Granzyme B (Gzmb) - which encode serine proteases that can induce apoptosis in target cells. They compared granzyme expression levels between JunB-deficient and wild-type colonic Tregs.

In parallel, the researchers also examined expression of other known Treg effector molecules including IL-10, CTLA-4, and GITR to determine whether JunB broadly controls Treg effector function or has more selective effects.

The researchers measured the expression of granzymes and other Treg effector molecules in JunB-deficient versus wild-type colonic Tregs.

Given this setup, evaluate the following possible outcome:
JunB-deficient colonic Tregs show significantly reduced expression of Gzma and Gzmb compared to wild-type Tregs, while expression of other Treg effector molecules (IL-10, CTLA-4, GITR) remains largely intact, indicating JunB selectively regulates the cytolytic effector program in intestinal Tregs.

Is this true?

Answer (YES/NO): YES